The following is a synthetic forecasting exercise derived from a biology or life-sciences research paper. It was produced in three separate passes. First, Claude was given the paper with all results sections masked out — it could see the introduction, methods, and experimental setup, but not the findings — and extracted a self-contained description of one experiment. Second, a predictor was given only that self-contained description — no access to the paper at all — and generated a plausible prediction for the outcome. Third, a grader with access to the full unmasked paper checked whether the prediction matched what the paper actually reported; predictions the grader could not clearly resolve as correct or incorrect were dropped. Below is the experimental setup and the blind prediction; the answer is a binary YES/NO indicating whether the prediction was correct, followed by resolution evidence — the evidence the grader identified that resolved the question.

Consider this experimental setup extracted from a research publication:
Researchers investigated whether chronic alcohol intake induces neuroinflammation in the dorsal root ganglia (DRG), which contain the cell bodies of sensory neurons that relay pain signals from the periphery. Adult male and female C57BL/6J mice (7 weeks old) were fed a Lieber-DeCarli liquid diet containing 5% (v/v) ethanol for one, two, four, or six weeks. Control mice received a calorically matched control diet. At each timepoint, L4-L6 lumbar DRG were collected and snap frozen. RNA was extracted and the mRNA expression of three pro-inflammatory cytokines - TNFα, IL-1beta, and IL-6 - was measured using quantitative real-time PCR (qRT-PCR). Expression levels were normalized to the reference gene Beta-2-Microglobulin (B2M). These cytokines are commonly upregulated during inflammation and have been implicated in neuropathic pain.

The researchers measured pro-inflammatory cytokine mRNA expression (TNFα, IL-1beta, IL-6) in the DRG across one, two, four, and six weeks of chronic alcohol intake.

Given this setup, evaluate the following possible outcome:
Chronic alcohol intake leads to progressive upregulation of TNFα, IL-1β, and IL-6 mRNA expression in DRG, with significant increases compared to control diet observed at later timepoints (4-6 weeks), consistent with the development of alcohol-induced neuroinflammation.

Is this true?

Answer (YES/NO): NO